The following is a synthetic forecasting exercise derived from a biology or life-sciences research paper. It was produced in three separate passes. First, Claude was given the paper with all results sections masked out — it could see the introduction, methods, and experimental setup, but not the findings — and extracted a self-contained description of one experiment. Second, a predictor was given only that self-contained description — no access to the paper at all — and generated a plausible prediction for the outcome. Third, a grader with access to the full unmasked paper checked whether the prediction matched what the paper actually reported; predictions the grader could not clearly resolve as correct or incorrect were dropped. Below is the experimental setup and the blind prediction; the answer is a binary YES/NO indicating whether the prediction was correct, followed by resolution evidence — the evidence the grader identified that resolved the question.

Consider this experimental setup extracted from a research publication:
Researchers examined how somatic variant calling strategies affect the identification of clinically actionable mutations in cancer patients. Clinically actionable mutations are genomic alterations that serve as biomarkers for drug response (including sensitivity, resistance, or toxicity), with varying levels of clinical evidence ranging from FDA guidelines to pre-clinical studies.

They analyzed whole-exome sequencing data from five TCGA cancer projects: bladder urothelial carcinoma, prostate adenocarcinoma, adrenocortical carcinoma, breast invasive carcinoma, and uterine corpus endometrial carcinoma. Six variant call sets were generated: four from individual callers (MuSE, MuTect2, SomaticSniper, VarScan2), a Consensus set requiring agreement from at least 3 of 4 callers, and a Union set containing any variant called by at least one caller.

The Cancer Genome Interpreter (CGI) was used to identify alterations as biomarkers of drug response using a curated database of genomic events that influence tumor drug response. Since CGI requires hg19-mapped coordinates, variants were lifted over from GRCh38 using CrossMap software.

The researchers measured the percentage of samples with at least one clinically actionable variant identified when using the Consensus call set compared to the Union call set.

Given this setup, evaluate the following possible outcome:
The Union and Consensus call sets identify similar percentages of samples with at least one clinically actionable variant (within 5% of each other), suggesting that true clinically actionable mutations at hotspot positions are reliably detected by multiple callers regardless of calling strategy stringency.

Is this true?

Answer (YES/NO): NO